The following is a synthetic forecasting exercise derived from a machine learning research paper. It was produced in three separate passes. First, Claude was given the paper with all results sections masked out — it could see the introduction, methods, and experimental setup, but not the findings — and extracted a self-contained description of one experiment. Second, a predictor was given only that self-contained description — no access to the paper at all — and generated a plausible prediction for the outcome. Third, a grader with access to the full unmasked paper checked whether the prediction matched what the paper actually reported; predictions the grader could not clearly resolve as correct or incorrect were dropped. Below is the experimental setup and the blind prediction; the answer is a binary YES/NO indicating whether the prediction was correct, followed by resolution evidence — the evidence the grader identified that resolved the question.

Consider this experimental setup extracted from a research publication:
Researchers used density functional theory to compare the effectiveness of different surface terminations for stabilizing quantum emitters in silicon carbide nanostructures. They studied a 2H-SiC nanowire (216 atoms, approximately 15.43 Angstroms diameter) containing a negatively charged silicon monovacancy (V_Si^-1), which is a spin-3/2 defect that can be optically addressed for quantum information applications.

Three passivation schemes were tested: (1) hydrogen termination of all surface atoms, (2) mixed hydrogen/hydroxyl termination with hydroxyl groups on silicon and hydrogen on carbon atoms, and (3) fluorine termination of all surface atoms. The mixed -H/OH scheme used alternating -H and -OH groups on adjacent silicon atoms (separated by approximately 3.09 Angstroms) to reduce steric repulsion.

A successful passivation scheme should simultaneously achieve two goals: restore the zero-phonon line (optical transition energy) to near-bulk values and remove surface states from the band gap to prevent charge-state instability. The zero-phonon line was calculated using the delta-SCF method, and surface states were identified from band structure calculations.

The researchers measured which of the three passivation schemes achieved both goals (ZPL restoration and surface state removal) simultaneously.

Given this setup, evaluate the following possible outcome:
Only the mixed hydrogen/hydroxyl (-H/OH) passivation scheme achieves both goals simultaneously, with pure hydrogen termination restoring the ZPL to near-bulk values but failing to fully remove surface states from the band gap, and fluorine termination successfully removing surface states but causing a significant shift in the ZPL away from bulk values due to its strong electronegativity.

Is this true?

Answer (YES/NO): NO